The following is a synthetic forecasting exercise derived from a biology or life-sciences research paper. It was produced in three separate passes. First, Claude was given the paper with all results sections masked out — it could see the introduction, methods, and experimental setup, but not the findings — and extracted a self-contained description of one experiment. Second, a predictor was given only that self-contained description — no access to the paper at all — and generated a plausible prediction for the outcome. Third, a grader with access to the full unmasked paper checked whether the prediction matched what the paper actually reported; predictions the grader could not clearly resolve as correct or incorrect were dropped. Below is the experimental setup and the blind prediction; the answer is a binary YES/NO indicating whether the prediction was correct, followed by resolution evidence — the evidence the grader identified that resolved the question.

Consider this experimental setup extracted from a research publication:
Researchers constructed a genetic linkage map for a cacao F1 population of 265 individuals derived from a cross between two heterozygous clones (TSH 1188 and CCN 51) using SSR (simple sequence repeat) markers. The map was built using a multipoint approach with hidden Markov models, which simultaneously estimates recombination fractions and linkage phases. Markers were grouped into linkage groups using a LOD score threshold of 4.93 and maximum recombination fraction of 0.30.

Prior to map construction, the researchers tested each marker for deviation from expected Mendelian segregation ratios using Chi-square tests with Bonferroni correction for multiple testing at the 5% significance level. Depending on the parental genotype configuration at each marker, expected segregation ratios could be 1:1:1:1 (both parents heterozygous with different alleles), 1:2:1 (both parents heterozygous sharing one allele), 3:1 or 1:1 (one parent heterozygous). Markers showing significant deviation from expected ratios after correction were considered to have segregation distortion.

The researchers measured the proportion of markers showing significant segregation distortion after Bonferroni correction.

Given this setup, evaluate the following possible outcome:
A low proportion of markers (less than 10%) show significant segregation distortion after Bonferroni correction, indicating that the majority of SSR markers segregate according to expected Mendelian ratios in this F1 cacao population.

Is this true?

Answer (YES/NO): YES